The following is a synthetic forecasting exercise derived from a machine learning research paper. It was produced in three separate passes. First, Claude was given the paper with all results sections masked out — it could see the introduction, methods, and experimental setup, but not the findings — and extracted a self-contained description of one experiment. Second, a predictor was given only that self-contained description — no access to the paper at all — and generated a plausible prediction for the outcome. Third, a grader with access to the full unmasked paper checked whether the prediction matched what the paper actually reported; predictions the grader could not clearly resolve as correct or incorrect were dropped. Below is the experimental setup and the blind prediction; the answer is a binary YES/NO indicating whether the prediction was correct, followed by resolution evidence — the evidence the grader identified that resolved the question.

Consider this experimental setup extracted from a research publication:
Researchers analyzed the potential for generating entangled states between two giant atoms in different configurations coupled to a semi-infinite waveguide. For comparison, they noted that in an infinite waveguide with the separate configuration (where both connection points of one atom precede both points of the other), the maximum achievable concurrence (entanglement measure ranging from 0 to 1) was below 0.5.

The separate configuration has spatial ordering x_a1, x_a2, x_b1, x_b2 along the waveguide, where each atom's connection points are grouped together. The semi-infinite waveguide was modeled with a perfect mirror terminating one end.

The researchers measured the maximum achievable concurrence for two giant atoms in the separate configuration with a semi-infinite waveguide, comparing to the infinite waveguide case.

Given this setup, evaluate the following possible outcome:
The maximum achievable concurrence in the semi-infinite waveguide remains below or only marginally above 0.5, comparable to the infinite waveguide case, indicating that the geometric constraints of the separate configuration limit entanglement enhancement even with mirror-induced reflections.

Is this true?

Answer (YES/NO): NO